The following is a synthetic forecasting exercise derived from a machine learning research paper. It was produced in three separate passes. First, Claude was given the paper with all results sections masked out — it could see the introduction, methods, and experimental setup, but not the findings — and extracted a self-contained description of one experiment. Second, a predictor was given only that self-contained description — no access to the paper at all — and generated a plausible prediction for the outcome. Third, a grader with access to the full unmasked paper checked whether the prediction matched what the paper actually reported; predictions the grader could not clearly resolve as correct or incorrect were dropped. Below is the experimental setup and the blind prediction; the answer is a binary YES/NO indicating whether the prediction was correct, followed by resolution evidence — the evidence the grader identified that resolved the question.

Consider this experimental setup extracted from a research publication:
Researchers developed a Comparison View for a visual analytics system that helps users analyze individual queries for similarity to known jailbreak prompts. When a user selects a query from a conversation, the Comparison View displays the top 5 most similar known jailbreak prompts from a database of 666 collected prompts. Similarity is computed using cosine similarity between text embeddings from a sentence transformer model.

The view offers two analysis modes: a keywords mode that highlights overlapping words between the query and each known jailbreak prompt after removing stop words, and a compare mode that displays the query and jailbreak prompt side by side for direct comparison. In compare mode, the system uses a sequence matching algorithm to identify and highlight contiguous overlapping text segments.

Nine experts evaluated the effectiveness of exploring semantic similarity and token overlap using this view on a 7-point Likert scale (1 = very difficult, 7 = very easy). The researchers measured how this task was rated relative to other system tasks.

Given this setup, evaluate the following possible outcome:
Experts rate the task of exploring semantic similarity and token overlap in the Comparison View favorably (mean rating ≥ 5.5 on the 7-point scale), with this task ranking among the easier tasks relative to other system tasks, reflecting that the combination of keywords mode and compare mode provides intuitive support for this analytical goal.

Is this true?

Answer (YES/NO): NO